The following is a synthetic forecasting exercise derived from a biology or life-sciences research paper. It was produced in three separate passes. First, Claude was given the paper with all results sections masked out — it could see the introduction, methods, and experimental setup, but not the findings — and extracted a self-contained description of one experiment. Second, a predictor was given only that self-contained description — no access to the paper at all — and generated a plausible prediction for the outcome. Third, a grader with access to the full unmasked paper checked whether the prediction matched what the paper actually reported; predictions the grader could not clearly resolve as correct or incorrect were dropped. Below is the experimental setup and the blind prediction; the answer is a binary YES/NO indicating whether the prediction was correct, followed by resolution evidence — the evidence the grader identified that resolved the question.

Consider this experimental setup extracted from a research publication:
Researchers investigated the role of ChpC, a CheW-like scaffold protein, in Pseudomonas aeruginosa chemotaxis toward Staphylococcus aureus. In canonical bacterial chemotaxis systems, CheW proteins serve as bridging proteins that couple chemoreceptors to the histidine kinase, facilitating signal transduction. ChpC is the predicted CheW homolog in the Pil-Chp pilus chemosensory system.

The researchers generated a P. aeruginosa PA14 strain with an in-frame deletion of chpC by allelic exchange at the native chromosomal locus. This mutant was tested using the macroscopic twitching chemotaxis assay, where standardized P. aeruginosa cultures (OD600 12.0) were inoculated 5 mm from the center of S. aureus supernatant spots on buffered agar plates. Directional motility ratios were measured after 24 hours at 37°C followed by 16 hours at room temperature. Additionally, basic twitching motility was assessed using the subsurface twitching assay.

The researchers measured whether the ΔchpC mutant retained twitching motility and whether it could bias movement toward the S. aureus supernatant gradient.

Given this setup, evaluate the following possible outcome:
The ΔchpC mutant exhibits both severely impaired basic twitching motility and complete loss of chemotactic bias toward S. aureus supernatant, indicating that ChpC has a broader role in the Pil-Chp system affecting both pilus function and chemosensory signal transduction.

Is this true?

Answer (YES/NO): NO